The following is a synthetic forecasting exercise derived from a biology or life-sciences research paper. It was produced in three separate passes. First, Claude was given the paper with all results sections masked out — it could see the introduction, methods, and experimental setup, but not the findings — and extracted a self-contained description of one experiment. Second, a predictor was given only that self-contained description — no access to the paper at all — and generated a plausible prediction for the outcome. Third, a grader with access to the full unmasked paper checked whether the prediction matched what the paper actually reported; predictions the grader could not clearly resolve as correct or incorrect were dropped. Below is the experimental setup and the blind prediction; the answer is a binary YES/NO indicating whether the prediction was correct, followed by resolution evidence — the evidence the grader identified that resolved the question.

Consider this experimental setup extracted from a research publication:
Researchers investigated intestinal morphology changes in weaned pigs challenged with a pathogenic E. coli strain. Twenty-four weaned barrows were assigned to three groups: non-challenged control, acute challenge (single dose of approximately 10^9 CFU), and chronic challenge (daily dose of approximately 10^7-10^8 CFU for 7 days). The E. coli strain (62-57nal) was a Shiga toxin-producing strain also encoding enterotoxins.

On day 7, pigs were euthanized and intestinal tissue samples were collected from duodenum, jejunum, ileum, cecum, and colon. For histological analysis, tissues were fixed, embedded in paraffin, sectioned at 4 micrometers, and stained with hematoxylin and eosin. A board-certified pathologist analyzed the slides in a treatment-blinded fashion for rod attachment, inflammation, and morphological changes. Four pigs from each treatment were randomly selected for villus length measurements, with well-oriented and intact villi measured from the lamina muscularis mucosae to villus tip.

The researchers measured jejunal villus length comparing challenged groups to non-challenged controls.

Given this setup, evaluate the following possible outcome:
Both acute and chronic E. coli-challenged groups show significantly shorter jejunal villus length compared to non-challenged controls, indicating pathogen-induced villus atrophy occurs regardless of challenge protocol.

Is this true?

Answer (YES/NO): NO